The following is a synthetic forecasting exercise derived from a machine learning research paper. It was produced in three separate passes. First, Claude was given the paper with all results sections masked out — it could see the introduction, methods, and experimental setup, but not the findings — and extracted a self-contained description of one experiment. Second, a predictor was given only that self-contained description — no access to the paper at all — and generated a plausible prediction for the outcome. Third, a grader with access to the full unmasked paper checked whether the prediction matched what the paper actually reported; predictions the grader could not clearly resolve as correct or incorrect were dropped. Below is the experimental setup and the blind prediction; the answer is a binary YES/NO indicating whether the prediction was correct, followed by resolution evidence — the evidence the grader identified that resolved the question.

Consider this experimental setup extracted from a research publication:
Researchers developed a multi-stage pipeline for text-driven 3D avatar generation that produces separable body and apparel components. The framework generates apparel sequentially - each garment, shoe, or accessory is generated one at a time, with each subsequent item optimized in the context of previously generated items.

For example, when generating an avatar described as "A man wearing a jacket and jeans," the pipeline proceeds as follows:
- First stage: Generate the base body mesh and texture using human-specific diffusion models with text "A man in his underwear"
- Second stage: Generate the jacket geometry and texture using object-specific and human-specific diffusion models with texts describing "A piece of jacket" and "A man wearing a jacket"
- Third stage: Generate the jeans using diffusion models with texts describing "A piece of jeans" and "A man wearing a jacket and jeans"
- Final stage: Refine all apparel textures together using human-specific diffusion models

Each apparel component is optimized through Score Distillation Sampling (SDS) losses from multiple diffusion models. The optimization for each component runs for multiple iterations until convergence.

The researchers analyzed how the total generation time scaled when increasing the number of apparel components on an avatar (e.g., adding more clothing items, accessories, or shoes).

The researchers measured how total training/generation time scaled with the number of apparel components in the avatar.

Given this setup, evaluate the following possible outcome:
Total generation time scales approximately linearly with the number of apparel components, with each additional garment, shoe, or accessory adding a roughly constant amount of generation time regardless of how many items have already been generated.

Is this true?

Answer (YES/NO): YES